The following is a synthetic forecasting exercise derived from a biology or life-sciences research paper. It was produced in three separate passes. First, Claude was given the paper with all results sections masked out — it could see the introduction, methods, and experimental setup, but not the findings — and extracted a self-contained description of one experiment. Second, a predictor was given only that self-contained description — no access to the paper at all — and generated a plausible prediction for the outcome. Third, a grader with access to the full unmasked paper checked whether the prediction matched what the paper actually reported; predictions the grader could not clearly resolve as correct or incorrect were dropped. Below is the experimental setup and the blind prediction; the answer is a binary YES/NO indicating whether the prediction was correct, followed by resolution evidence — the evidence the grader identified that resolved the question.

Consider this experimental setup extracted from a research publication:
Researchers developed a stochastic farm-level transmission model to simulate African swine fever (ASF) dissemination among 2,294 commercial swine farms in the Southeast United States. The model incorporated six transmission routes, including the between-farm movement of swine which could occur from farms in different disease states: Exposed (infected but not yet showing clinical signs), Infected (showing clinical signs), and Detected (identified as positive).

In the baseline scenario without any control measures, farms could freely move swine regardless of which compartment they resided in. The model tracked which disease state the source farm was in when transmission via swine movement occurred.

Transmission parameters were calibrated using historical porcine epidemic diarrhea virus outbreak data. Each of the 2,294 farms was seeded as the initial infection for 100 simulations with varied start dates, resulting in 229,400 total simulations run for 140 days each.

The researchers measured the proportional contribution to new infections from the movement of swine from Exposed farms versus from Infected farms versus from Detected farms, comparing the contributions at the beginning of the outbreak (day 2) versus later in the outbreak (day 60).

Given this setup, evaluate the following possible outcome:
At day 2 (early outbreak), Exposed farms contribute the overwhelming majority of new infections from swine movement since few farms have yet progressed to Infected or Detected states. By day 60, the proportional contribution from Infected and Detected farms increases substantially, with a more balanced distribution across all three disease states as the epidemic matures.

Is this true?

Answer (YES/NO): NO